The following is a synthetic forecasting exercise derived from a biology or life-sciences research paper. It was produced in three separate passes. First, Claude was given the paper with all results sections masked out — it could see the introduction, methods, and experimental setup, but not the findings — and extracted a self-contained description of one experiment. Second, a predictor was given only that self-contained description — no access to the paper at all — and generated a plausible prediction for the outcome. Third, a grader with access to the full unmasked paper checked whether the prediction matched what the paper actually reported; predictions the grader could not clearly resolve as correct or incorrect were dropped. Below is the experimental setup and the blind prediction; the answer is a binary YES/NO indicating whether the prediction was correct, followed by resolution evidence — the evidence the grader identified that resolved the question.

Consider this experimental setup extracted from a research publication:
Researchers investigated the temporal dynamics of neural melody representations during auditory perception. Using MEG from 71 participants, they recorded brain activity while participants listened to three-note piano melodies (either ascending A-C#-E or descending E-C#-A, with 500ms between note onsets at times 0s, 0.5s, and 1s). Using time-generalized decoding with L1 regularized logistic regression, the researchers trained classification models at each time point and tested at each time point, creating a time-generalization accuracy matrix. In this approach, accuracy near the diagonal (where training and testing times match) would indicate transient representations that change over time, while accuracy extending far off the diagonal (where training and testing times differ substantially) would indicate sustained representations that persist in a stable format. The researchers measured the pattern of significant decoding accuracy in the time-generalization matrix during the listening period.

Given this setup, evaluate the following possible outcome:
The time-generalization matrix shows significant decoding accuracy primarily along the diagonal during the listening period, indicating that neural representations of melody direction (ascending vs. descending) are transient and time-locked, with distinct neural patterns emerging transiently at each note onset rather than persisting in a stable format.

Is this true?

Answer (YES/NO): YES